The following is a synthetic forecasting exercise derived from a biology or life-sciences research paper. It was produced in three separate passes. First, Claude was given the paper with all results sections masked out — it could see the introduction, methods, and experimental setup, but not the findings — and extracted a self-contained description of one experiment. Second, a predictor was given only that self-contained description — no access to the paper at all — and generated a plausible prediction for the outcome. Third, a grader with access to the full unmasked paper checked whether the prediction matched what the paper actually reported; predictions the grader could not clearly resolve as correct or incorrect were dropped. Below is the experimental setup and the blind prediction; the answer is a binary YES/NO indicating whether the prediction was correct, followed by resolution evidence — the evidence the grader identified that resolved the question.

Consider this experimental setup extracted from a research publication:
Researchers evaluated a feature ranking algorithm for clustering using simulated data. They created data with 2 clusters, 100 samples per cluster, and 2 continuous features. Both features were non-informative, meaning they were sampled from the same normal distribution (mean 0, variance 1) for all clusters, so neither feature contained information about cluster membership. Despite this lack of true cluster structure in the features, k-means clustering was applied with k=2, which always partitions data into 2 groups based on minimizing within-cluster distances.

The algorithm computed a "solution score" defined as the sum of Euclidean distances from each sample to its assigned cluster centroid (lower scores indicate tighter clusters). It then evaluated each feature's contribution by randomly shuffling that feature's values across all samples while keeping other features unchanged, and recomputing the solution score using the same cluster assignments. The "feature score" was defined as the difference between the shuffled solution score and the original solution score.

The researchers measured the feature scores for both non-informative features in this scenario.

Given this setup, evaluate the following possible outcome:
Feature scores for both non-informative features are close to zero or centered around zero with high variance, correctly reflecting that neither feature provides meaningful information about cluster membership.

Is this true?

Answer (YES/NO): NO